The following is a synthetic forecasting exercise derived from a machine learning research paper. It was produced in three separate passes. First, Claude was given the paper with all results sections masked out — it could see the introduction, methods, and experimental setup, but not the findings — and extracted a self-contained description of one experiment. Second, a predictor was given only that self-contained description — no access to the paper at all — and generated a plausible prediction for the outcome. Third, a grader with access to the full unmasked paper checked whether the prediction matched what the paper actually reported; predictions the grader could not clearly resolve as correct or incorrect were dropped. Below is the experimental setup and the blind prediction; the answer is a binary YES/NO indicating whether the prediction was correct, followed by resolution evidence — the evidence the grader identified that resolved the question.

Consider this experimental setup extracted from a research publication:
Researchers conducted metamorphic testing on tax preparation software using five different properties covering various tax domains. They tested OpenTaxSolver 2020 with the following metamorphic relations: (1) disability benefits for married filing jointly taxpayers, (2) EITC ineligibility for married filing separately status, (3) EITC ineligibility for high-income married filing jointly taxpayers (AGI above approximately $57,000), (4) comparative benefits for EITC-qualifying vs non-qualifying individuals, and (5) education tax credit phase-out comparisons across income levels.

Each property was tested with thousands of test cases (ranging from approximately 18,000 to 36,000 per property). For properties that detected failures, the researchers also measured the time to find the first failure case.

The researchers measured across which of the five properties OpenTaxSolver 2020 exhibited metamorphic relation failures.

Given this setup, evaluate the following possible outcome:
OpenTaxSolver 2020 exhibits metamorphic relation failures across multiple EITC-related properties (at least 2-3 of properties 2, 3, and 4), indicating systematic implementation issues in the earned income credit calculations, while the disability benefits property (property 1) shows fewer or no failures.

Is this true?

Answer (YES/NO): YES